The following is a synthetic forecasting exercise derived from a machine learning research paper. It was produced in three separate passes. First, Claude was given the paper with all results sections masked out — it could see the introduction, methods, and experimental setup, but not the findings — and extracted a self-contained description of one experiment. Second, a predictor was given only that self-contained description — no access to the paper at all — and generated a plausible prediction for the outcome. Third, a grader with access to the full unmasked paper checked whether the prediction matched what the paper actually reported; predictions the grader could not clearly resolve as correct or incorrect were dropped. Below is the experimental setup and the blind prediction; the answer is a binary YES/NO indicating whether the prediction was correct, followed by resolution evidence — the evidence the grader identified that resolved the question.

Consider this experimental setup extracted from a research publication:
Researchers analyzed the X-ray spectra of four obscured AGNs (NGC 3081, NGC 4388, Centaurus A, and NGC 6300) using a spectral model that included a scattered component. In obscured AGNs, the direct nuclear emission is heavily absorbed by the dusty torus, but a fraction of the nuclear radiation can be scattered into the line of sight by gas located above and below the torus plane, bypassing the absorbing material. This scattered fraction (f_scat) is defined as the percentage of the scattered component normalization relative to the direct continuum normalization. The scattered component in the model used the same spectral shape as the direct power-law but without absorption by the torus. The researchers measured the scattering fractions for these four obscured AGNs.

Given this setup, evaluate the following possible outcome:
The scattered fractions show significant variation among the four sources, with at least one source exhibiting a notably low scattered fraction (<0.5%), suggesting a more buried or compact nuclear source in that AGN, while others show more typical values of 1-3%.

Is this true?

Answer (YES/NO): NO